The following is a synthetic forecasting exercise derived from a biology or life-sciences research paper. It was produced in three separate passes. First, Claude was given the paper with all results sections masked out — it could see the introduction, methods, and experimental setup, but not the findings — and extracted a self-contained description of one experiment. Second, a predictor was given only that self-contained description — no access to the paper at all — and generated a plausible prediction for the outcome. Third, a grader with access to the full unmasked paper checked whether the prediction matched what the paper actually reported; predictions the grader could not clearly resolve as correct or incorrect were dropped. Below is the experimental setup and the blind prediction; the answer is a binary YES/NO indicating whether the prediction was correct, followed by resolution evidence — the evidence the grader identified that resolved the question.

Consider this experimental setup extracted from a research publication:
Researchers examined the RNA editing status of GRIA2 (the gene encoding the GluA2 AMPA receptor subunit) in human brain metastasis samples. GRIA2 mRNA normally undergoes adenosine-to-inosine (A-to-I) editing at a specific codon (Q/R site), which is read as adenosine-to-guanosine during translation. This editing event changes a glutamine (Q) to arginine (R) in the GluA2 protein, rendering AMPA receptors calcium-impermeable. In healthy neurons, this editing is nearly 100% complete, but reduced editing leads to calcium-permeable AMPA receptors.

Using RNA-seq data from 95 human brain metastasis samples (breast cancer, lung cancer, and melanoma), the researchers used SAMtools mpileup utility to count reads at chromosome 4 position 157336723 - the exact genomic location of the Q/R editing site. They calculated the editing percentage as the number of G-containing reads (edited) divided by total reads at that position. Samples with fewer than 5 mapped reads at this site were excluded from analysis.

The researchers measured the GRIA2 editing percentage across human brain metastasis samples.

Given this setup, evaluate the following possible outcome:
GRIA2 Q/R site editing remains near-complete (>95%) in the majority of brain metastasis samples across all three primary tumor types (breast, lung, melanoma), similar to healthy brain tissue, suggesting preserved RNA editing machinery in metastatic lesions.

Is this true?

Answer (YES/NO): NO